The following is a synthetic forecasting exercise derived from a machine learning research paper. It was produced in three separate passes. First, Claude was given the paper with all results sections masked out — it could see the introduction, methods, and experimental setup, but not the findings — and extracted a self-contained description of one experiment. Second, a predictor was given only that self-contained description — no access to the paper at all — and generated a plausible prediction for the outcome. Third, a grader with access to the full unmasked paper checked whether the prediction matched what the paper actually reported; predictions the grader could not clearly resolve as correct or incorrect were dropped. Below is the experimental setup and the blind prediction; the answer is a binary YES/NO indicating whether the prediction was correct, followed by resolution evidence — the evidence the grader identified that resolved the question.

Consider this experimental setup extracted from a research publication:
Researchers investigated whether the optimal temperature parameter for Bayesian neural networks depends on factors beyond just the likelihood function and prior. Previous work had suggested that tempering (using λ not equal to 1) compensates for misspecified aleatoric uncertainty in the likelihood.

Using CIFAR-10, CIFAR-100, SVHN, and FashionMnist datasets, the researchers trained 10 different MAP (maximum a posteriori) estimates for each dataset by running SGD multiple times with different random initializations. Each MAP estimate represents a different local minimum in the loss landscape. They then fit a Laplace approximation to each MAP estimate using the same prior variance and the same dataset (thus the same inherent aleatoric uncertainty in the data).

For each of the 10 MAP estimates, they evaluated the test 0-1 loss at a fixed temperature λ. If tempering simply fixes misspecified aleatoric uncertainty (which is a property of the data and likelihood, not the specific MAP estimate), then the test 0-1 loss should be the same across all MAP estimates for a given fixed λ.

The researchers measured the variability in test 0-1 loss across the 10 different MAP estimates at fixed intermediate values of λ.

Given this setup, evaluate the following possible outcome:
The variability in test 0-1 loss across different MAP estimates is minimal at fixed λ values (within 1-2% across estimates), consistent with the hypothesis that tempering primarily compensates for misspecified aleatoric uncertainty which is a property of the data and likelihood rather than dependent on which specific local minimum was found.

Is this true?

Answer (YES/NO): NO